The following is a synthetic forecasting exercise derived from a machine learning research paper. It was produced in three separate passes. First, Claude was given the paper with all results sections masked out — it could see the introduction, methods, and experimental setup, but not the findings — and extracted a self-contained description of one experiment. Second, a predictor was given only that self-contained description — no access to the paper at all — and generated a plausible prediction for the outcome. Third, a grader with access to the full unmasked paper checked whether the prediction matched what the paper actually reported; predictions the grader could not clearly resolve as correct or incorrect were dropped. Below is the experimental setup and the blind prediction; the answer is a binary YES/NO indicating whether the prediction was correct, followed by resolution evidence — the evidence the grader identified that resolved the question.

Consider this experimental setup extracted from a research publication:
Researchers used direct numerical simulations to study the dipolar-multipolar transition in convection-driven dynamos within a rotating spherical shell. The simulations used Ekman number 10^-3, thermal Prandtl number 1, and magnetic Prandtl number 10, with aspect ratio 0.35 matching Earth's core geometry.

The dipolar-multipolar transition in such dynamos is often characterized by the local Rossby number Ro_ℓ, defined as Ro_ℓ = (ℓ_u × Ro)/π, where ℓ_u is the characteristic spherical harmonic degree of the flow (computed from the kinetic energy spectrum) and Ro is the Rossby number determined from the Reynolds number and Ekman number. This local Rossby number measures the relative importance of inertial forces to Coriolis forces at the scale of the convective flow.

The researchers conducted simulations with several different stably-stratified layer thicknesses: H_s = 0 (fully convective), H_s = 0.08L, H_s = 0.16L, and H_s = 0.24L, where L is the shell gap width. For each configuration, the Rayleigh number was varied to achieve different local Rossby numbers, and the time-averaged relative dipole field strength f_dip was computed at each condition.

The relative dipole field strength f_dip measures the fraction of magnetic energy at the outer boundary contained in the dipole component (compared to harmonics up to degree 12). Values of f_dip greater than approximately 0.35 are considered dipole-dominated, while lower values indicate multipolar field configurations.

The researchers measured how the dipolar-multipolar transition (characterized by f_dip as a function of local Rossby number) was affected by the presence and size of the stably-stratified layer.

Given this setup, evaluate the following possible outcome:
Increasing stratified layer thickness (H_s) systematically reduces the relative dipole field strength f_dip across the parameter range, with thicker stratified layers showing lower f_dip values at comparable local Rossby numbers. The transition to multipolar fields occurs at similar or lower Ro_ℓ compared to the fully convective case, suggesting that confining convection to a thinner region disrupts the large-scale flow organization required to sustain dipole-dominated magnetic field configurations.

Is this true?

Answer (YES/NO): NO